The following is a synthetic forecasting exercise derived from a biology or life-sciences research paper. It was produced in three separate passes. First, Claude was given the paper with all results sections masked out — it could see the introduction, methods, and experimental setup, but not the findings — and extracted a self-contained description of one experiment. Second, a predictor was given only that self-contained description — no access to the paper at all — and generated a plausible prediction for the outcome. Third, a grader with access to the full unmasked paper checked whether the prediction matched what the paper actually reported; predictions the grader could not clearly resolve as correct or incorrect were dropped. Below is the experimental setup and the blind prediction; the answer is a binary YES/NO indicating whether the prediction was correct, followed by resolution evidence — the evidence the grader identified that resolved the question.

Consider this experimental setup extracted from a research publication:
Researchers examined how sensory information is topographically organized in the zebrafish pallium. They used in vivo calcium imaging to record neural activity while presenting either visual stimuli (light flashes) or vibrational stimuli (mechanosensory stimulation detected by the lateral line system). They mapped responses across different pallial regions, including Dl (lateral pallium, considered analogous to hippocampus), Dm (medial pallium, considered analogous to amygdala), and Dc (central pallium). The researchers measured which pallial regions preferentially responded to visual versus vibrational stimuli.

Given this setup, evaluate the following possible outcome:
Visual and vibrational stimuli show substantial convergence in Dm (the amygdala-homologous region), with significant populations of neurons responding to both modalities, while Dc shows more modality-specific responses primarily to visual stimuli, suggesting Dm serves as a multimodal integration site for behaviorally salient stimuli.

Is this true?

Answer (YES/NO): NO